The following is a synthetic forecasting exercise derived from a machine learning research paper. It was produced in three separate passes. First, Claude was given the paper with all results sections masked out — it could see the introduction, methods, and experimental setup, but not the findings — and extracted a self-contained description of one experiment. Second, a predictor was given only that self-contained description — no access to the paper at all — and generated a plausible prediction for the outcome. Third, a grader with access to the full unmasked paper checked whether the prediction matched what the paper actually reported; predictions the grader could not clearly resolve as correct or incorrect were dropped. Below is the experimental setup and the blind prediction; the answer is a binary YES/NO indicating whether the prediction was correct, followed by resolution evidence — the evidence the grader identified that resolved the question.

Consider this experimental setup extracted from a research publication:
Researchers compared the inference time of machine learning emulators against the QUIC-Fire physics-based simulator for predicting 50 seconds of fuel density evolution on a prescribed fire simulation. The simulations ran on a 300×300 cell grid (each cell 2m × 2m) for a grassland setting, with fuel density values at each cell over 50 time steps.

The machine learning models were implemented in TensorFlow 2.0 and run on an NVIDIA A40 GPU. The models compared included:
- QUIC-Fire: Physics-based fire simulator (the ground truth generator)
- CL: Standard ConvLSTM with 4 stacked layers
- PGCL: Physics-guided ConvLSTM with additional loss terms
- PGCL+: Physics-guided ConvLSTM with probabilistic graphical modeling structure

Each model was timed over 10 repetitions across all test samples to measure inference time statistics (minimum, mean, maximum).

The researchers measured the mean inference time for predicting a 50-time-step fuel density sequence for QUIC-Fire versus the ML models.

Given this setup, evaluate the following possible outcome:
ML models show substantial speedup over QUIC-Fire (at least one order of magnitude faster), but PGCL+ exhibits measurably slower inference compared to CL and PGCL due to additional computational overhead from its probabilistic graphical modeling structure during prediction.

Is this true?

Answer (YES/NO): NO